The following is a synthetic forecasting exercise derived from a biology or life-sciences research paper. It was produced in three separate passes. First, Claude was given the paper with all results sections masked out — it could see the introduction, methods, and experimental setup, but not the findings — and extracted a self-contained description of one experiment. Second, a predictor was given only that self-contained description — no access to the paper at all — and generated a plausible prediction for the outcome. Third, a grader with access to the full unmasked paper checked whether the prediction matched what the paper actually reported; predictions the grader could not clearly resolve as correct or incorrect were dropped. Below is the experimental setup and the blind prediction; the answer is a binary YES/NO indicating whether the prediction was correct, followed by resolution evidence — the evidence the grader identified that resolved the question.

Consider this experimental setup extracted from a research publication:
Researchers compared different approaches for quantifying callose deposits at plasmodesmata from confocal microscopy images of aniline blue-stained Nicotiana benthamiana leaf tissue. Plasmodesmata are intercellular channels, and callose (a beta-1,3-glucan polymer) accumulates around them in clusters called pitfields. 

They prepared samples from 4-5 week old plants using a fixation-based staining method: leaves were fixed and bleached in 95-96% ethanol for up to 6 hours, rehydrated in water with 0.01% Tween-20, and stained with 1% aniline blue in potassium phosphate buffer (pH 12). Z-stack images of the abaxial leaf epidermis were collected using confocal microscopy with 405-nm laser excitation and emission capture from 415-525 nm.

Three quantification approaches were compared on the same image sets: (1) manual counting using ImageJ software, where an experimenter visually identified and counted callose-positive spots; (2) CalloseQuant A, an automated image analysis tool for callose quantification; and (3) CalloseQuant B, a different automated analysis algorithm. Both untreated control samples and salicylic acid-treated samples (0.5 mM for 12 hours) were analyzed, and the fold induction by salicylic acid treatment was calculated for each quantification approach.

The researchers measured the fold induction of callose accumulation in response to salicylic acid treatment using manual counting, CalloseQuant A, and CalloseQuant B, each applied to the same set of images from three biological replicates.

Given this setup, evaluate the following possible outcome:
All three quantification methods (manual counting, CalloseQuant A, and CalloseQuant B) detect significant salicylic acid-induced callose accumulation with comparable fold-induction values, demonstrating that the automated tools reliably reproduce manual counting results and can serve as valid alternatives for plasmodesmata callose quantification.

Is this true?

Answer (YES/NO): NO